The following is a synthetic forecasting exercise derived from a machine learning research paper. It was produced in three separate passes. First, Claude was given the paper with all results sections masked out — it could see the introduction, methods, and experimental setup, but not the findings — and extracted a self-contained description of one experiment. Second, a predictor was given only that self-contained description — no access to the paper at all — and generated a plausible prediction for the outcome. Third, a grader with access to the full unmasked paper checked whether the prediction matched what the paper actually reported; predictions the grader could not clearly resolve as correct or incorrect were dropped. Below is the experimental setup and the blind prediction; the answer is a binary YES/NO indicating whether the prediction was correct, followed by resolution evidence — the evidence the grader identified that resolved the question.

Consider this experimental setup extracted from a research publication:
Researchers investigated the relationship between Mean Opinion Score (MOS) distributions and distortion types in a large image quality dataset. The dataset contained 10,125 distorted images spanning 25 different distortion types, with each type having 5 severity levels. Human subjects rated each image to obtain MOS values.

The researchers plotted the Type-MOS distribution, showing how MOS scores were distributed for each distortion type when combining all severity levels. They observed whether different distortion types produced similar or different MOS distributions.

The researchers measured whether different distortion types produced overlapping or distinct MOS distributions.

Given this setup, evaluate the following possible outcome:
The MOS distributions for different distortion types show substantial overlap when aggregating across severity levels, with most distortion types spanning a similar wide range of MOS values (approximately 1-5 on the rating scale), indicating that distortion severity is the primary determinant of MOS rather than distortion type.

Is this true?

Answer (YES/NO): NO